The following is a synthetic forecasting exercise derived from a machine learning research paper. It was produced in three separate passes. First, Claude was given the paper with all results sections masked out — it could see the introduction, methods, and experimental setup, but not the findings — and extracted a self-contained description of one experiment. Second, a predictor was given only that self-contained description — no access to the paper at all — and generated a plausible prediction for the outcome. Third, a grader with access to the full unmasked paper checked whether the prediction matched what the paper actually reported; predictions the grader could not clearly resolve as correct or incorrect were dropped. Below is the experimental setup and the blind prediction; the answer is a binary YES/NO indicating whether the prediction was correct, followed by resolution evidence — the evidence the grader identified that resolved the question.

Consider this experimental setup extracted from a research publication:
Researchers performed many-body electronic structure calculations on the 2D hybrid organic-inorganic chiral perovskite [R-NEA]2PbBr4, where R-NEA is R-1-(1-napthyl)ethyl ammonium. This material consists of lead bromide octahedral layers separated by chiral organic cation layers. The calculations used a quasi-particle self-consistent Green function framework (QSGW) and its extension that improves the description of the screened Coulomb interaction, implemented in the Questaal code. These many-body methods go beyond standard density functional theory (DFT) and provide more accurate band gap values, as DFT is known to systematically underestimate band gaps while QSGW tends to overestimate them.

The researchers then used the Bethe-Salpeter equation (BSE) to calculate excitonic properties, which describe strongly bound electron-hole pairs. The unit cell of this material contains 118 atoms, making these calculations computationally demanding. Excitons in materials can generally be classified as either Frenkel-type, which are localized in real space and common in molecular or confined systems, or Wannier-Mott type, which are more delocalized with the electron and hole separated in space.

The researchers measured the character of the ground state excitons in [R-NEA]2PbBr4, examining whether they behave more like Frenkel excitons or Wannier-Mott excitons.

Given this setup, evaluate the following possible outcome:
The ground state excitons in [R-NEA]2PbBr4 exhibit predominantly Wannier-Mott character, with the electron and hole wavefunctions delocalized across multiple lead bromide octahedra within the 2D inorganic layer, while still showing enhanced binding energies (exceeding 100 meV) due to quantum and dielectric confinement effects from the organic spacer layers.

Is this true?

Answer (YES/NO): NO